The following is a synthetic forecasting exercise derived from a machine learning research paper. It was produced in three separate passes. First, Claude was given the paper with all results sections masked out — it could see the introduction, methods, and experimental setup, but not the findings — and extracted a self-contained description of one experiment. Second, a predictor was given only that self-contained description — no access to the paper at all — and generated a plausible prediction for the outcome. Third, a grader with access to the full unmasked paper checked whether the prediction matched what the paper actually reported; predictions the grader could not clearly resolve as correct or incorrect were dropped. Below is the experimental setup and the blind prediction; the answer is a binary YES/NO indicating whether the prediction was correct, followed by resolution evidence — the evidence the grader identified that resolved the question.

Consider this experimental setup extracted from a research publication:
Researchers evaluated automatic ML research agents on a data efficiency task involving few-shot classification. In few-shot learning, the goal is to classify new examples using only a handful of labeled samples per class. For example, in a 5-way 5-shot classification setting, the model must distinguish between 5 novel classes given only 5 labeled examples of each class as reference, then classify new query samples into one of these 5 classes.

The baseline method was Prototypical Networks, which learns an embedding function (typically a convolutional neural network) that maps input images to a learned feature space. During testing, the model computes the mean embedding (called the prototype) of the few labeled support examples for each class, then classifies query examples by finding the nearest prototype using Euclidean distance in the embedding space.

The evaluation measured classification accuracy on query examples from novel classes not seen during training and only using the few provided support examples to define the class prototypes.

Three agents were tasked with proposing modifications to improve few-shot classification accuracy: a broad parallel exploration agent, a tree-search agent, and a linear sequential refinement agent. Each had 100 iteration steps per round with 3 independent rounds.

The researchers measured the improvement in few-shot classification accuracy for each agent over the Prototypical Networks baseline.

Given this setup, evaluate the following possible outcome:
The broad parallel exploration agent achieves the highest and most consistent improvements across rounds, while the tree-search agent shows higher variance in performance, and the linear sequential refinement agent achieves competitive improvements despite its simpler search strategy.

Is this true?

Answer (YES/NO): NO